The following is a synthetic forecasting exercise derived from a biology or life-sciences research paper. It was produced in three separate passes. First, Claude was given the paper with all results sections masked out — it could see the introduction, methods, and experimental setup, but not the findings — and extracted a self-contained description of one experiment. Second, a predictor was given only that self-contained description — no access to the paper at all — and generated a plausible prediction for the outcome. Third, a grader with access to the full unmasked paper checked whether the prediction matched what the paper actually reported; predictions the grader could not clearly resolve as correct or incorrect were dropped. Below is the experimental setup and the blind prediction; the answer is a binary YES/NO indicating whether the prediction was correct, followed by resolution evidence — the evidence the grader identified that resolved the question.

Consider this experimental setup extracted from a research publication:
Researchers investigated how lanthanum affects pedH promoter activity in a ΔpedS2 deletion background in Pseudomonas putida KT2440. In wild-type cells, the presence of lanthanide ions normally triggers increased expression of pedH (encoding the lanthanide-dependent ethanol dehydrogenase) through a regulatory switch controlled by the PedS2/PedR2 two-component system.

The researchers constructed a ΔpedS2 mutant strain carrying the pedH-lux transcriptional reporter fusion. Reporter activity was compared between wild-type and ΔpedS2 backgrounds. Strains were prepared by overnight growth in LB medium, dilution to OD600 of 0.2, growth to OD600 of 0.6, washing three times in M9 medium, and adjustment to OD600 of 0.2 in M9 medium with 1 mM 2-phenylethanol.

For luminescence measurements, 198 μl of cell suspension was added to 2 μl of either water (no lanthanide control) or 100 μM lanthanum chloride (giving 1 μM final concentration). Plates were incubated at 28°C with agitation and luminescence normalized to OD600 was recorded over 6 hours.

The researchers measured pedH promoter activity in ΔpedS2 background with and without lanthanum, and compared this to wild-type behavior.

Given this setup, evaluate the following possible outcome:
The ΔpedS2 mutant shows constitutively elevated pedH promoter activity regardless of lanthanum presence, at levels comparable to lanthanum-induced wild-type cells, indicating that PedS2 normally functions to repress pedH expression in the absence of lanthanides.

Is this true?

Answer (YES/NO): NO